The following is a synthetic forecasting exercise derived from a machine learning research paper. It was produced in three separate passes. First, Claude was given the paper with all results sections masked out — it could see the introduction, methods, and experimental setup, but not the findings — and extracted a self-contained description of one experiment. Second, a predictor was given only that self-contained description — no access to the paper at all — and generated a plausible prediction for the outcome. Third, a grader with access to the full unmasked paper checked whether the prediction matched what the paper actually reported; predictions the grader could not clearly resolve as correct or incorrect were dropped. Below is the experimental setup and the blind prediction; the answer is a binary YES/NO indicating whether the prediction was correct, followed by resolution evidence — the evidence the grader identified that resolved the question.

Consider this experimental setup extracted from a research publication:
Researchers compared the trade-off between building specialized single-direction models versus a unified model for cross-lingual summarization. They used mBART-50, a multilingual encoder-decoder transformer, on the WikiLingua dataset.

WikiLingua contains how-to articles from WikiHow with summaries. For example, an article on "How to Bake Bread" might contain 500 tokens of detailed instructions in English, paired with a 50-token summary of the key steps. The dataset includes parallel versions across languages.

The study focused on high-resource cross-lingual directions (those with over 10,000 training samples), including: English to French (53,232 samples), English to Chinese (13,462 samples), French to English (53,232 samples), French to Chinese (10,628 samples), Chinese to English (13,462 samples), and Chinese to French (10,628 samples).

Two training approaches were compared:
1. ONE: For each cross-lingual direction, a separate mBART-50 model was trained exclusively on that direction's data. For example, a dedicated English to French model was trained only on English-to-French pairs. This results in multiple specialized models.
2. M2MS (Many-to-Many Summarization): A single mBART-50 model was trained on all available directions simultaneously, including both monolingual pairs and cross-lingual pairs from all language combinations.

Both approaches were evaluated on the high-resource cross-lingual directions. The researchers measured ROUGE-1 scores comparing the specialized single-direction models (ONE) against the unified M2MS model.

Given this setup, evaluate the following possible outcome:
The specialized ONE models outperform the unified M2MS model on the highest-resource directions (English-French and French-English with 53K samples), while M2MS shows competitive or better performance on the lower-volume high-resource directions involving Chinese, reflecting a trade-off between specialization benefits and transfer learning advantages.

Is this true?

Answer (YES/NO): NO